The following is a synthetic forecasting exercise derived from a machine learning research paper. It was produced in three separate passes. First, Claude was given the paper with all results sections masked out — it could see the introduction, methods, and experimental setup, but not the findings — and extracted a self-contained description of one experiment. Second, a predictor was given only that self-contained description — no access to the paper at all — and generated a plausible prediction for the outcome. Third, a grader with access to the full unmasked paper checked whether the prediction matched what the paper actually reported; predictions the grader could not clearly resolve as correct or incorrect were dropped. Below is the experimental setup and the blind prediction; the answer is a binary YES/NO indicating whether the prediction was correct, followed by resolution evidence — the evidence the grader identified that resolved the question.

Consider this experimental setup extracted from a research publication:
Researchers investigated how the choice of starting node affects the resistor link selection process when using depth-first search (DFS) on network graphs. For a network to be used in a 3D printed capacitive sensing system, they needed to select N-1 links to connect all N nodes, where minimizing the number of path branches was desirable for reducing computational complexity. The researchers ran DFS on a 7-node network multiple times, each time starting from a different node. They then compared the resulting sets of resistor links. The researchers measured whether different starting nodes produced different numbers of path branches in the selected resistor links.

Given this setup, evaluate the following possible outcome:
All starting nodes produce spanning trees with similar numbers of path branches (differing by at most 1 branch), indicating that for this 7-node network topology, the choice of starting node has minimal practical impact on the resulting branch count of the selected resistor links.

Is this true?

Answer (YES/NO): NO